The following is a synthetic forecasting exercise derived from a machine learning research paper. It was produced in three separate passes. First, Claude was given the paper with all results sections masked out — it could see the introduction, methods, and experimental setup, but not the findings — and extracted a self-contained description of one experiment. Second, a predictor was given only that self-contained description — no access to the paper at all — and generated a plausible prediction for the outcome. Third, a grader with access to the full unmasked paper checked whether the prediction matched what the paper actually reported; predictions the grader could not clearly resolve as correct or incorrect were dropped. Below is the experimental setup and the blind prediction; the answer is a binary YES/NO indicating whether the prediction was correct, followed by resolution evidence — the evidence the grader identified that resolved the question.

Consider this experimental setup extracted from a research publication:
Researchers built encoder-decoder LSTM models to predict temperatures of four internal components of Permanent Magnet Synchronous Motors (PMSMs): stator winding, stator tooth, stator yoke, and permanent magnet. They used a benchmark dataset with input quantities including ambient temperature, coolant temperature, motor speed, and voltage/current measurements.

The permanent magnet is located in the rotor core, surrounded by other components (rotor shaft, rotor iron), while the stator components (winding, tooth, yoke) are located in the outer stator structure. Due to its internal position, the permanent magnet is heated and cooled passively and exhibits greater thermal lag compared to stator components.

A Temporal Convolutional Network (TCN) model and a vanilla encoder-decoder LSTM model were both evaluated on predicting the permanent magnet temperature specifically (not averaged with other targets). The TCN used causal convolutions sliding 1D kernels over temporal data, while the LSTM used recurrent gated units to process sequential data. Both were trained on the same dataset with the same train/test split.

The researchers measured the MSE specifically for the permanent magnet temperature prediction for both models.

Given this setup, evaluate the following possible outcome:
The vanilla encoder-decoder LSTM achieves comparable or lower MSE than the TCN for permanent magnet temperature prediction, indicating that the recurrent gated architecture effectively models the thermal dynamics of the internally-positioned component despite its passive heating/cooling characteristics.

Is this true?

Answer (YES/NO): NO